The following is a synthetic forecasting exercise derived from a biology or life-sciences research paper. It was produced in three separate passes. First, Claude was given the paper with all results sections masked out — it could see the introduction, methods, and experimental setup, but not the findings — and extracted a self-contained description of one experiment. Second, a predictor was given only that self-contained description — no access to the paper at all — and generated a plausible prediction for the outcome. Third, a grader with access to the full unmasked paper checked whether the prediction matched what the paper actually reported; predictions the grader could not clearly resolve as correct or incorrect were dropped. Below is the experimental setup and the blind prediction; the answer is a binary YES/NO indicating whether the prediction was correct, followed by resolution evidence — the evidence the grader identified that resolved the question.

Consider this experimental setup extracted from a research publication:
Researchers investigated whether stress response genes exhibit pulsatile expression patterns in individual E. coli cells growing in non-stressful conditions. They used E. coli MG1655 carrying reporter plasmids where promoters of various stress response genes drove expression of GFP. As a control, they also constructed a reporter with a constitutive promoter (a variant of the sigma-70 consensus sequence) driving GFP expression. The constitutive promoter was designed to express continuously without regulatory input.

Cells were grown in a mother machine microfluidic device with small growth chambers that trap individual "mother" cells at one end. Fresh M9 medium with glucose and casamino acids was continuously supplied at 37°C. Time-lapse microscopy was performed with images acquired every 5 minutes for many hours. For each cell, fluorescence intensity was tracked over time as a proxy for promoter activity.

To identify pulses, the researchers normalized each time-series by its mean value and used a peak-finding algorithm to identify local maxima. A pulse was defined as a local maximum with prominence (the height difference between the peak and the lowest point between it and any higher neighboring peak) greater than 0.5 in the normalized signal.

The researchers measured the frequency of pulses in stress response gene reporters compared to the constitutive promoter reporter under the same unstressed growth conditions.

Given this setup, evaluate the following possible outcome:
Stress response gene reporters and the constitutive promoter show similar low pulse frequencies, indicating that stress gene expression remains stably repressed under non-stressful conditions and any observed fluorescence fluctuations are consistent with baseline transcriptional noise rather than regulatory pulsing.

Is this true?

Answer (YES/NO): NO